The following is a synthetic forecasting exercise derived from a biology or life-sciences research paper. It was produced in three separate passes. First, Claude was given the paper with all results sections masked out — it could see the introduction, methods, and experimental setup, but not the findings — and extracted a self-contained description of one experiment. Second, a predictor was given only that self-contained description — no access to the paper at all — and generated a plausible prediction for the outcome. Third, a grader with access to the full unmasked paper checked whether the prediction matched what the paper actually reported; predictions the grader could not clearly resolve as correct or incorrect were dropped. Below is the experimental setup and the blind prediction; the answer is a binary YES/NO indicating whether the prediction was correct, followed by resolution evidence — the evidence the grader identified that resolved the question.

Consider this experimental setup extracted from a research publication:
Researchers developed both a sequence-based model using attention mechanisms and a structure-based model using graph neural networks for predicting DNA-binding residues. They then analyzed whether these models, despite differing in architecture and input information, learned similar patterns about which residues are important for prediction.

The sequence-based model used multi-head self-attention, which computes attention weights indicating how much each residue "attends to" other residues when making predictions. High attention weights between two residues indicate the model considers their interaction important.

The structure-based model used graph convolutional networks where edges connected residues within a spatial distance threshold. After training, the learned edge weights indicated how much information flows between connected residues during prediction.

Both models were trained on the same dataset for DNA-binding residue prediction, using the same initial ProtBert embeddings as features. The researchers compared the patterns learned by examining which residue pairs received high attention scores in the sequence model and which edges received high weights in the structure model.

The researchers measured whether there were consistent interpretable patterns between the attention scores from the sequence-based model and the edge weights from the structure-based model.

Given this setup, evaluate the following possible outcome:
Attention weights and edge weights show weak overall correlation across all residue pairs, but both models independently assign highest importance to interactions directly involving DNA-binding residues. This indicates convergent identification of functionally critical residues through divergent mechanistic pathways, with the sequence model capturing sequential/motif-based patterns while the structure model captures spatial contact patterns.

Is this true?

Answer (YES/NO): NO